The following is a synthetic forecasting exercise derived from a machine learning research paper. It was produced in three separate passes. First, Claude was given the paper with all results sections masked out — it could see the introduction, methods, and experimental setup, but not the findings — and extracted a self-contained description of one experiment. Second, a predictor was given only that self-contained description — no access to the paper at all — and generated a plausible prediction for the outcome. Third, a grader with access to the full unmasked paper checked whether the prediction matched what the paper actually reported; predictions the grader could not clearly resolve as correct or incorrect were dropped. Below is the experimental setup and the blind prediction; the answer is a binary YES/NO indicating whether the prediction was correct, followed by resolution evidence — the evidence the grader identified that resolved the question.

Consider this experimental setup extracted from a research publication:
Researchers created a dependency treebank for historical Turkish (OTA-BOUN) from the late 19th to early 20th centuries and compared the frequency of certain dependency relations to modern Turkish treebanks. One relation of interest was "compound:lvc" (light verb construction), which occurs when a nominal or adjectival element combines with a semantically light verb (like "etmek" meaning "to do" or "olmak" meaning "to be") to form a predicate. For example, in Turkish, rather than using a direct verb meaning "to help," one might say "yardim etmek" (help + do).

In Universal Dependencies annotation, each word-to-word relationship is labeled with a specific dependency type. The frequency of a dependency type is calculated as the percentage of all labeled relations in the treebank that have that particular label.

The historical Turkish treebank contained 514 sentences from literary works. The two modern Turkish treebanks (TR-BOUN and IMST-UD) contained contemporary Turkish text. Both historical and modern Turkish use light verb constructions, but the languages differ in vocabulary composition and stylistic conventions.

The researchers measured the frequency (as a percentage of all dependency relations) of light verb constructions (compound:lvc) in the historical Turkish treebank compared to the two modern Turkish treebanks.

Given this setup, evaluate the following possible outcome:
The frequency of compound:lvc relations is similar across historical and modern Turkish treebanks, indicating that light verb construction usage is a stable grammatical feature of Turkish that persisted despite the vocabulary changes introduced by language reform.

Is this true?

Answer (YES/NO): NO